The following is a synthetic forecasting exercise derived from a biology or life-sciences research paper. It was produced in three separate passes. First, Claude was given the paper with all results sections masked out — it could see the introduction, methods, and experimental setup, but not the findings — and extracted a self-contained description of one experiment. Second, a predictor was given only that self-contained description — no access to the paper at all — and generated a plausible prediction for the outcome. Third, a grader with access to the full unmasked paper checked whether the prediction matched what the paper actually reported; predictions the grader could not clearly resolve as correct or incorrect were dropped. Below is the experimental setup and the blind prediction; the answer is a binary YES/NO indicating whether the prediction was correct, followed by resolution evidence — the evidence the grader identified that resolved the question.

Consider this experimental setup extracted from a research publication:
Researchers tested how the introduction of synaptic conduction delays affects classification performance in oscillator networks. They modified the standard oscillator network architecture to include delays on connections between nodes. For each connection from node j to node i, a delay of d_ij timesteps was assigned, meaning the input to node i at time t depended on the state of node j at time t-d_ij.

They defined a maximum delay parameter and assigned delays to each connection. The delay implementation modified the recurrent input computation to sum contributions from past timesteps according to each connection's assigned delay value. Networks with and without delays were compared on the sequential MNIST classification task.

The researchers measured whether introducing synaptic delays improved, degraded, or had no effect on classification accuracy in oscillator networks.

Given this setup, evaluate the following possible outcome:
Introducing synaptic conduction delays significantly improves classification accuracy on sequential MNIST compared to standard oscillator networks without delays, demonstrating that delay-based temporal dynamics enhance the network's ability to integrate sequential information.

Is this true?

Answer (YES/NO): YES